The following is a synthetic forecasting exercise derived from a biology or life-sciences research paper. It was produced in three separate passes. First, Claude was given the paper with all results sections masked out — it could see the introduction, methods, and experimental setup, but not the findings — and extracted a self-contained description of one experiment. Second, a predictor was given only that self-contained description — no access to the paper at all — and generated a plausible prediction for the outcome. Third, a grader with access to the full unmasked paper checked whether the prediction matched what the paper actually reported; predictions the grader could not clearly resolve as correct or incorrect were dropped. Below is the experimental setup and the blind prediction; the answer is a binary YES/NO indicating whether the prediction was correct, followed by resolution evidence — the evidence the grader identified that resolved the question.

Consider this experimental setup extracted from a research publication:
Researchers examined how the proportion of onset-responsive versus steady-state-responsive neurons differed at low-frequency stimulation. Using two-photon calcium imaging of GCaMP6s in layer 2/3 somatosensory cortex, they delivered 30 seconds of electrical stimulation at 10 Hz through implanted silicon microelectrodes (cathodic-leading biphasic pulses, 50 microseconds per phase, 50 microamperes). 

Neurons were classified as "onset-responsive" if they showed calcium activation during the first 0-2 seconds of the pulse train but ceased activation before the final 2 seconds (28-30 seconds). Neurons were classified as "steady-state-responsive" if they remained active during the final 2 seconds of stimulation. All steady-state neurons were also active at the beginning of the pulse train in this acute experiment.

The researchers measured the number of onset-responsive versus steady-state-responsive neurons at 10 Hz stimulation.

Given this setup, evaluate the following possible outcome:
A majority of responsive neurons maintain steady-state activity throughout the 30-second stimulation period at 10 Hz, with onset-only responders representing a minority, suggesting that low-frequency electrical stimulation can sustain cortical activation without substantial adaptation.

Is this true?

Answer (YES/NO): YES